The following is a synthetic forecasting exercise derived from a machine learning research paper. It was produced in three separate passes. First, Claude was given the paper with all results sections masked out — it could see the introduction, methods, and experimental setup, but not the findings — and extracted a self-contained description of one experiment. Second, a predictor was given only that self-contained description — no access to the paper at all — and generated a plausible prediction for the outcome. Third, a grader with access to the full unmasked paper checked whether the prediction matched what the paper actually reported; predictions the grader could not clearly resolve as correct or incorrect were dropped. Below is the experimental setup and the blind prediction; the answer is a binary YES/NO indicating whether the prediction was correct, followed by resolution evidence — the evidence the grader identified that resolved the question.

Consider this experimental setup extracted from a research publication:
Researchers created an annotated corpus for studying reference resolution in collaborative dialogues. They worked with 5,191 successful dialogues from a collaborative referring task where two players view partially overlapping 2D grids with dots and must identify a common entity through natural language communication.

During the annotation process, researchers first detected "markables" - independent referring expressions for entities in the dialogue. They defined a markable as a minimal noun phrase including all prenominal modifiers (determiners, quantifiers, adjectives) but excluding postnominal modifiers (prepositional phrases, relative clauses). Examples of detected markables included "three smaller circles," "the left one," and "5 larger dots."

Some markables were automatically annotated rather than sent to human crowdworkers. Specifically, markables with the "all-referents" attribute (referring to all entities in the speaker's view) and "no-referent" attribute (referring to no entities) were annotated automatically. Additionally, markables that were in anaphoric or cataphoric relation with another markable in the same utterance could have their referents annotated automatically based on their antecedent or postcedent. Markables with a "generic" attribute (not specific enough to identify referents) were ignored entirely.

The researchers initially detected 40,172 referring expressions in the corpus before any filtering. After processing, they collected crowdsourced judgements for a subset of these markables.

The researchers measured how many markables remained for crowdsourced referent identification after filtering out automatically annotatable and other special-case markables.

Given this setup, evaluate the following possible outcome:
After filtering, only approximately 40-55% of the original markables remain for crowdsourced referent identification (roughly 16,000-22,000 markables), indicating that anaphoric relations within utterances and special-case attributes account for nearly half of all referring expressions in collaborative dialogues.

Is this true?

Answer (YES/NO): NO